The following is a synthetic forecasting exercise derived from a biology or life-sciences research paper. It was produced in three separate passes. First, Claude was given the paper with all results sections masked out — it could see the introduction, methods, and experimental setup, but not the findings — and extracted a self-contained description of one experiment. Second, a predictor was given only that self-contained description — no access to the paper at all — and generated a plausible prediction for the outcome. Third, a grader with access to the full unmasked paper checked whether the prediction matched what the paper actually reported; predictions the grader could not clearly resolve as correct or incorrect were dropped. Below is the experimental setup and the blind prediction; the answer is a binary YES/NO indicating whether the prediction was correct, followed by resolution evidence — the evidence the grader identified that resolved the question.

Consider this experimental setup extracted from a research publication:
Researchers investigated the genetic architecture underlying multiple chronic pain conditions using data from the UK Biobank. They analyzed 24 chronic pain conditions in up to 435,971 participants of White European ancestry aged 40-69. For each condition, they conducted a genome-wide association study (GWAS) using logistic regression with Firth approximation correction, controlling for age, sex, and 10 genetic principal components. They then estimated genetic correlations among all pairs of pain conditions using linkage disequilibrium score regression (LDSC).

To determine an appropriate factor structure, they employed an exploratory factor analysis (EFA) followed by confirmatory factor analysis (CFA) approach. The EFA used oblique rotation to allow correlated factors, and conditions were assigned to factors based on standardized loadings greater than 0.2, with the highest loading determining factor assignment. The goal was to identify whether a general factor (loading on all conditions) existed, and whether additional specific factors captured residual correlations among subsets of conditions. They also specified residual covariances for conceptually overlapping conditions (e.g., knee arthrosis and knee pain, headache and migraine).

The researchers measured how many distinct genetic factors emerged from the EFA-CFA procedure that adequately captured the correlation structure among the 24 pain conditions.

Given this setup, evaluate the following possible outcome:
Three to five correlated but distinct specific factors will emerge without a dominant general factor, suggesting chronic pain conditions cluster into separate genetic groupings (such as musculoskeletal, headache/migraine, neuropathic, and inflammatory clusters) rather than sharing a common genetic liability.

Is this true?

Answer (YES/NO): NO